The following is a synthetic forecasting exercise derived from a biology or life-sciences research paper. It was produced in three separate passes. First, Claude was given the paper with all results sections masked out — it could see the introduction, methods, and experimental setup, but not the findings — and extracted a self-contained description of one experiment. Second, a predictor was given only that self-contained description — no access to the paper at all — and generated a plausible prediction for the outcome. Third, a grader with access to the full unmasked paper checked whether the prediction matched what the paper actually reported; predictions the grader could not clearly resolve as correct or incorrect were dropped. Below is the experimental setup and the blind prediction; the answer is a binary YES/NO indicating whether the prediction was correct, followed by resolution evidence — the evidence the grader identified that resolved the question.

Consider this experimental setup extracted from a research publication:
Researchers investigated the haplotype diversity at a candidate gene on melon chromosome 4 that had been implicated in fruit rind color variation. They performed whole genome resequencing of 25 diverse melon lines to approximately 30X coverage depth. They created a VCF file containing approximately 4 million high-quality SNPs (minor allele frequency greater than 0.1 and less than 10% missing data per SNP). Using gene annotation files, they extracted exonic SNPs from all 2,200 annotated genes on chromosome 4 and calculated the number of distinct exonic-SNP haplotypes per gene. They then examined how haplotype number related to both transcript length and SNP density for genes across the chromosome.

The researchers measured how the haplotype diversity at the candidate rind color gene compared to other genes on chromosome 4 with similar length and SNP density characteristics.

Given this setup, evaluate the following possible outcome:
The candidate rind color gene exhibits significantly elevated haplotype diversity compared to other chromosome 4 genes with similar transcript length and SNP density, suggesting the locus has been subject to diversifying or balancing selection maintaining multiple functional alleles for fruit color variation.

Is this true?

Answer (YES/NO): NO